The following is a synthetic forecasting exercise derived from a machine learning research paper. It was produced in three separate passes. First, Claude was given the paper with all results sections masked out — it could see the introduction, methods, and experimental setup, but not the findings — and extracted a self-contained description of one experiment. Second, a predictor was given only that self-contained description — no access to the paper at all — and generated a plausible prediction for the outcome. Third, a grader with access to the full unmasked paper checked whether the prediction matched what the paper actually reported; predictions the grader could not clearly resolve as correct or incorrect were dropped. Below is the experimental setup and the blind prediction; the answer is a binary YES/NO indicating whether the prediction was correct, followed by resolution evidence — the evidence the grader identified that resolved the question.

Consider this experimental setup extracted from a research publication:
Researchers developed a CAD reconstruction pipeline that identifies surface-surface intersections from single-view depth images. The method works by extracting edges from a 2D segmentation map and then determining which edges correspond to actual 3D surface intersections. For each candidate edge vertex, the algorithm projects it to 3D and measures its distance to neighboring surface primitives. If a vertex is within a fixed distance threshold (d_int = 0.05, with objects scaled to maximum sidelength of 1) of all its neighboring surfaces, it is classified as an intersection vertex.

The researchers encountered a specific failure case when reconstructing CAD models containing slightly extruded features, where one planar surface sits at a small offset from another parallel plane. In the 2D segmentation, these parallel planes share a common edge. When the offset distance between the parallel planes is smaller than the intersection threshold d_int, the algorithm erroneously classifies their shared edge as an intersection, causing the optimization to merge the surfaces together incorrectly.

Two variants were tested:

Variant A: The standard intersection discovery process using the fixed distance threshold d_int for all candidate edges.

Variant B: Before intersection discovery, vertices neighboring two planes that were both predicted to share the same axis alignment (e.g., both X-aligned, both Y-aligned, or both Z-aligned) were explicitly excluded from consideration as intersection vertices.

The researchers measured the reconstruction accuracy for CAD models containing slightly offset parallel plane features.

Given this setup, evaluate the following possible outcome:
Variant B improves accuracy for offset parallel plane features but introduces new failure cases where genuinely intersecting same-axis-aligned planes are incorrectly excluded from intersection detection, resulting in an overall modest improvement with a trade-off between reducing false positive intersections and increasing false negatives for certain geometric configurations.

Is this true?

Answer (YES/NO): NO